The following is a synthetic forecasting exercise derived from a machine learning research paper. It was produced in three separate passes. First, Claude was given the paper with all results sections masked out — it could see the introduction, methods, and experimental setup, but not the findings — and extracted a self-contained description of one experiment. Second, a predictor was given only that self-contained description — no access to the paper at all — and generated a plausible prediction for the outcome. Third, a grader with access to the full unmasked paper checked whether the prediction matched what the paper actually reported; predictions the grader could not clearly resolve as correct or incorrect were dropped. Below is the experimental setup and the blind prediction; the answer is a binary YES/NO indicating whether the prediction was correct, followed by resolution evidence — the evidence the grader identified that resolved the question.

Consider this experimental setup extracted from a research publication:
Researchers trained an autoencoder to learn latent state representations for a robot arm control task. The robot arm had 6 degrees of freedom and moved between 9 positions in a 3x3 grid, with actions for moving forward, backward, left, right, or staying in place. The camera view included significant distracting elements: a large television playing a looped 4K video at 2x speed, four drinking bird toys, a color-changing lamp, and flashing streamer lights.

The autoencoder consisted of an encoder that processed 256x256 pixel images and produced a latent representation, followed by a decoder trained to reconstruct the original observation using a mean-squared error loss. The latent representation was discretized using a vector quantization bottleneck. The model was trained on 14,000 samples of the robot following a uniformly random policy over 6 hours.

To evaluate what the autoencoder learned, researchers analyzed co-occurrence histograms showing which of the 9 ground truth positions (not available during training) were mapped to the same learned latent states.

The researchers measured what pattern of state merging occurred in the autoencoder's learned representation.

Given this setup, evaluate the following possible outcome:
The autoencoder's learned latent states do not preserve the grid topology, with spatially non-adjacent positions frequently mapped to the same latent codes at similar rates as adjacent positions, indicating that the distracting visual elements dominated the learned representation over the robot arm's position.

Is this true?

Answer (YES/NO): NO